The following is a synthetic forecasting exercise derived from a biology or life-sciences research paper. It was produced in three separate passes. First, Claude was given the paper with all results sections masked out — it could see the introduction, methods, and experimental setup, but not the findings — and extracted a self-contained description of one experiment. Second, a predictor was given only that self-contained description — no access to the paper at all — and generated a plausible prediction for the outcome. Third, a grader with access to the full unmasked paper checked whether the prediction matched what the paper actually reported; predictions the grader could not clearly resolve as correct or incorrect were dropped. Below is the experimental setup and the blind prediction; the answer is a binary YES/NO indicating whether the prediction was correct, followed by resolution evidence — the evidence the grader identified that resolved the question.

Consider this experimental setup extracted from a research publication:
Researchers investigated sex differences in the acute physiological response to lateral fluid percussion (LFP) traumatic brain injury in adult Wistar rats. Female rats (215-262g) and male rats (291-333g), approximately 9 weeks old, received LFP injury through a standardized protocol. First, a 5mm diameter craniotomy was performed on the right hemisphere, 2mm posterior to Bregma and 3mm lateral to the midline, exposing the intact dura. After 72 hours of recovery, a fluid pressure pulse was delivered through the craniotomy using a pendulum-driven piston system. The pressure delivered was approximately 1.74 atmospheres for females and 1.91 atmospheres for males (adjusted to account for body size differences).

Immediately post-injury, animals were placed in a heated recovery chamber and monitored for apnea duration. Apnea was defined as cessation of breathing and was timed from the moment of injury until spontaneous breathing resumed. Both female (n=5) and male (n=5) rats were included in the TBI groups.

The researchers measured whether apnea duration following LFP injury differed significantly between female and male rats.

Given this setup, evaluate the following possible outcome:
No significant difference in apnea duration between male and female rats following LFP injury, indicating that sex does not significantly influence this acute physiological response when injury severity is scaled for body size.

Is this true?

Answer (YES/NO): YES